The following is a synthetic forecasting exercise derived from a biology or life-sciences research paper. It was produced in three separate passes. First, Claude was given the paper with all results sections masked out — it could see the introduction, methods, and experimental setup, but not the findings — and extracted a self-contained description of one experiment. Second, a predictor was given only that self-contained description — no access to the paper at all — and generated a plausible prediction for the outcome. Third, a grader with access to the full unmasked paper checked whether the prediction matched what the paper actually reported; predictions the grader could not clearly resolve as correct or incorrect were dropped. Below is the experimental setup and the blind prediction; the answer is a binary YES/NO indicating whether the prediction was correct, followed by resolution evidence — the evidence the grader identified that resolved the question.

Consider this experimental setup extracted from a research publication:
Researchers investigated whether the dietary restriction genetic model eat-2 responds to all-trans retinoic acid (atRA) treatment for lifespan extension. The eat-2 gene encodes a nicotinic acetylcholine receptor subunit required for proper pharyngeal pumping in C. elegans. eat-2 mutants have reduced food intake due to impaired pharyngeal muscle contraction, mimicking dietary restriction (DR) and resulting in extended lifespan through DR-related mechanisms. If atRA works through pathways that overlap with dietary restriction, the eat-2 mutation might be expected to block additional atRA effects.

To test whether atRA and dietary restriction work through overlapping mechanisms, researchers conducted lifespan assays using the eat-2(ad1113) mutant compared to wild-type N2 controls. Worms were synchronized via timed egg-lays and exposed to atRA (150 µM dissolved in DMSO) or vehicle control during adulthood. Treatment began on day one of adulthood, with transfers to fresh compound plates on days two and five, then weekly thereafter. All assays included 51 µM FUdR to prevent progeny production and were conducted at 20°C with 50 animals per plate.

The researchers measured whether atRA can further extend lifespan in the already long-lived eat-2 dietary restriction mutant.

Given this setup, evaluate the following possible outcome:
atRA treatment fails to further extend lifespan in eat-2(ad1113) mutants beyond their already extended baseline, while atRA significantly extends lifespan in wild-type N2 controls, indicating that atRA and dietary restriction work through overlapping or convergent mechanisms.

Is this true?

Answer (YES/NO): NO